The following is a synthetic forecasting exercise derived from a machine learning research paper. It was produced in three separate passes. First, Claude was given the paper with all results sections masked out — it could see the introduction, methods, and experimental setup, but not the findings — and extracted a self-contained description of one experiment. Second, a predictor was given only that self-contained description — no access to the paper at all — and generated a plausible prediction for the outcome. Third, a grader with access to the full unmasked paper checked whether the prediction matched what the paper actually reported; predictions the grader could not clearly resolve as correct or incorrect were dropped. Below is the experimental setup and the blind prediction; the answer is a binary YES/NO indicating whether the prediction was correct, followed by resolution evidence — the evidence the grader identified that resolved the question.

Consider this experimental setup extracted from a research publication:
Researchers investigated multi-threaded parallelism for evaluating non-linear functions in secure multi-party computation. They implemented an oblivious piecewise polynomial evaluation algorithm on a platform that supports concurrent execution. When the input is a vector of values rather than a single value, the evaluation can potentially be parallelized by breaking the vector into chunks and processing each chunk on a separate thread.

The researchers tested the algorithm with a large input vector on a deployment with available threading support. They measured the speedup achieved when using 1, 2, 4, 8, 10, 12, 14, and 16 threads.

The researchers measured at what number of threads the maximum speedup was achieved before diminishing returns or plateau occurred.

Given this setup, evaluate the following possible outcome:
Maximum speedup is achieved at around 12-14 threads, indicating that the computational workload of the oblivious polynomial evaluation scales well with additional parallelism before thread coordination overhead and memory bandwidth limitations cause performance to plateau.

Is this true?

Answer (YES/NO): NO